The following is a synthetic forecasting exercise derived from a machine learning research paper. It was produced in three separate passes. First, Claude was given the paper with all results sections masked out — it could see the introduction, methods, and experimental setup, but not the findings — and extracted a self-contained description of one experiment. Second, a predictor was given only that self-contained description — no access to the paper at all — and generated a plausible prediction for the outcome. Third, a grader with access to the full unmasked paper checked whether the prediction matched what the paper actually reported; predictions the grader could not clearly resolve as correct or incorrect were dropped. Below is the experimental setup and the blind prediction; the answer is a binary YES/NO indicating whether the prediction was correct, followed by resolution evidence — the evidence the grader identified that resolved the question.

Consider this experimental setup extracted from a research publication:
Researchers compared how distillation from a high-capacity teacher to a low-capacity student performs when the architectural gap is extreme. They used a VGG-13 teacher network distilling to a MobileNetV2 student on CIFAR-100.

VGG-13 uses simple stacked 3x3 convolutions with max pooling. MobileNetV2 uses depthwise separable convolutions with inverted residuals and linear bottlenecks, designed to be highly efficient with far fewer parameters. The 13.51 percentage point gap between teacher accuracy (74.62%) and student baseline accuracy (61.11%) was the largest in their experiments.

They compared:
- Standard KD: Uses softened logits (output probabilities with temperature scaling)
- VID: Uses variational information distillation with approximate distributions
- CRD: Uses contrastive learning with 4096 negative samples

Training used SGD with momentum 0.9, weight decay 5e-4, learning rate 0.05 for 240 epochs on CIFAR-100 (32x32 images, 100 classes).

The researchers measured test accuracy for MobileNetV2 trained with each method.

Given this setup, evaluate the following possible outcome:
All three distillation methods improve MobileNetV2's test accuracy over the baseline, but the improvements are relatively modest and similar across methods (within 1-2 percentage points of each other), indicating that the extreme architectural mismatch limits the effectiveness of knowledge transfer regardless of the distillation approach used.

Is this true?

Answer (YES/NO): NO